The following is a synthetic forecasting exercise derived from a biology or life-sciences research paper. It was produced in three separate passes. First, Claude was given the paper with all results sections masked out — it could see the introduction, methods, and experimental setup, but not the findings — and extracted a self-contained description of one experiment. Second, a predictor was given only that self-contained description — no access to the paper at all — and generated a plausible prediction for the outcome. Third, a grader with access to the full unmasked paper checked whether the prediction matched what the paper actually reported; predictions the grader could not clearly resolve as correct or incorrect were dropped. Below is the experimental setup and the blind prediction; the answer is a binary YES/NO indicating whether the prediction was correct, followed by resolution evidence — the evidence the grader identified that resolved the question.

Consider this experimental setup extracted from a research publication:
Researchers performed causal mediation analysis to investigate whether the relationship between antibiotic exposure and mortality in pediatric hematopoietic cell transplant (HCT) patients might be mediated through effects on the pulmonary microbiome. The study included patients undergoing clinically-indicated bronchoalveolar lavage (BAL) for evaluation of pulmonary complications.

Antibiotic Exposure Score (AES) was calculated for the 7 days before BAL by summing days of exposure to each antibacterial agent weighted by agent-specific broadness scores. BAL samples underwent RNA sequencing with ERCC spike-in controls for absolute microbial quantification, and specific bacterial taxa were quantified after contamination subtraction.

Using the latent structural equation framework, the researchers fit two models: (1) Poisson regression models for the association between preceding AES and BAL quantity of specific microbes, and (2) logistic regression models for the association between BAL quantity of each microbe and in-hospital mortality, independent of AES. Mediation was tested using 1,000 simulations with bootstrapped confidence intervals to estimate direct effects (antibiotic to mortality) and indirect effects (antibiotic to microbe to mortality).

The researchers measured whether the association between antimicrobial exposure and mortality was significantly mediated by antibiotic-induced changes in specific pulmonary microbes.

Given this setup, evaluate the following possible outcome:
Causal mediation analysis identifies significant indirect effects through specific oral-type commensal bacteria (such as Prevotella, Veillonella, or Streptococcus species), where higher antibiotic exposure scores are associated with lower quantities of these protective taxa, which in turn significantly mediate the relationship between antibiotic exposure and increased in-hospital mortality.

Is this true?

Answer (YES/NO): NO